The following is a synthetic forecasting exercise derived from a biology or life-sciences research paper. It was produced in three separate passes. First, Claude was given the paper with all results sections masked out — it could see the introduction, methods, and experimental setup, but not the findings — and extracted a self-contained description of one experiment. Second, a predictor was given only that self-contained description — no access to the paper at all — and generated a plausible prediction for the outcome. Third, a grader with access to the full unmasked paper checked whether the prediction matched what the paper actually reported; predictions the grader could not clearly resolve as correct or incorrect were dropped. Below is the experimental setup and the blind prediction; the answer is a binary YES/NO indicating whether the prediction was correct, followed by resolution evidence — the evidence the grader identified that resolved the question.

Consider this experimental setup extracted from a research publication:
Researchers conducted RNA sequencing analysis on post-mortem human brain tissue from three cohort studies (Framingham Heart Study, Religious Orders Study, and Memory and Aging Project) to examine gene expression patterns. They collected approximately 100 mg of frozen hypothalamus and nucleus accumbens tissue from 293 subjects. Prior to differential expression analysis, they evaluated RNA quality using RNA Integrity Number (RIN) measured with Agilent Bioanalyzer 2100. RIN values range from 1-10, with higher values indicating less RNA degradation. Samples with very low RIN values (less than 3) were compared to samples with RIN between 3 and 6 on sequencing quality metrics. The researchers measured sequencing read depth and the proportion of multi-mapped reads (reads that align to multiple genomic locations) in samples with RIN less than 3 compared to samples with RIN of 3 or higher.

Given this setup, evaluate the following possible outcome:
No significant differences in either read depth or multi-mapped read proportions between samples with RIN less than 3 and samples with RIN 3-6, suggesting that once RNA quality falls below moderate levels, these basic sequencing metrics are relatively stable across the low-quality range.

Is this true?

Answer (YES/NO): NO